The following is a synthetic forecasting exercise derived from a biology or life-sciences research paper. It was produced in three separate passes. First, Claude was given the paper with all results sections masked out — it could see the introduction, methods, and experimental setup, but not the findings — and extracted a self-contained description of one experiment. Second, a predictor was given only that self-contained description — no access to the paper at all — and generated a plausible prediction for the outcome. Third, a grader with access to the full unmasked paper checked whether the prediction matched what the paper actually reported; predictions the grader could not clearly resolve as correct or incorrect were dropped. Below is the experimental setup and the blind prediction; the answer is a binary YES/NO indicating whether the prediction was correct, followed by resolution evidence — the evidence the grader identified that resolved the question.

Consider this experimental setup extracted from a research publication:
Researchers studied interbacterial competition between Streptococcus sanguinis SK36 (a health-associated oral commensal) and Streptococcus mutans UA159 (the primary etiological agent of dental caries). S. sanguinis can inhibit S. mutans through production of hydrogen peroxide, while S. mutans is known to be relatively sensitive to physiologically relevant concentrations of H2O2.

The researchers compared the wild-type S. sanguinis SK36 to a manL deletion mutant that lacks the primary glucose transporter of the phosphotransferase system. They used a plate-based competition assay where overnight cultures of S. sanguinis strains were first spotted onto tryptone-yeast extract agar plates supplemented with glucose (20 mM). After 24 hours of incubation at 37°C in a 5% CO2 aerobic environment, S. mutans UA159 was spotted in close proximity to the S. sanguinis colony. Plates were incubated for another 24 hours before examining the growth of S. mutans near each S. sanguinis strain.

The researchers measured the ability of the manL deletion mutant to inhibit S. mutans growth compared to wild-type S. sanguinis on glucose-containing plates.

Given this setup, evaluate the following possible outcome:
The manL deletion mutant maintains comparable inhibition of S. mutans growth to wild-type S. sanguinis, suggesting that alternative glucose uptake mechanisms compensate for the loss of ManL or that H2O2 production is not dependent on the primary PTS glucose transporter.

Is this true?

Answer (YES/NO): NO